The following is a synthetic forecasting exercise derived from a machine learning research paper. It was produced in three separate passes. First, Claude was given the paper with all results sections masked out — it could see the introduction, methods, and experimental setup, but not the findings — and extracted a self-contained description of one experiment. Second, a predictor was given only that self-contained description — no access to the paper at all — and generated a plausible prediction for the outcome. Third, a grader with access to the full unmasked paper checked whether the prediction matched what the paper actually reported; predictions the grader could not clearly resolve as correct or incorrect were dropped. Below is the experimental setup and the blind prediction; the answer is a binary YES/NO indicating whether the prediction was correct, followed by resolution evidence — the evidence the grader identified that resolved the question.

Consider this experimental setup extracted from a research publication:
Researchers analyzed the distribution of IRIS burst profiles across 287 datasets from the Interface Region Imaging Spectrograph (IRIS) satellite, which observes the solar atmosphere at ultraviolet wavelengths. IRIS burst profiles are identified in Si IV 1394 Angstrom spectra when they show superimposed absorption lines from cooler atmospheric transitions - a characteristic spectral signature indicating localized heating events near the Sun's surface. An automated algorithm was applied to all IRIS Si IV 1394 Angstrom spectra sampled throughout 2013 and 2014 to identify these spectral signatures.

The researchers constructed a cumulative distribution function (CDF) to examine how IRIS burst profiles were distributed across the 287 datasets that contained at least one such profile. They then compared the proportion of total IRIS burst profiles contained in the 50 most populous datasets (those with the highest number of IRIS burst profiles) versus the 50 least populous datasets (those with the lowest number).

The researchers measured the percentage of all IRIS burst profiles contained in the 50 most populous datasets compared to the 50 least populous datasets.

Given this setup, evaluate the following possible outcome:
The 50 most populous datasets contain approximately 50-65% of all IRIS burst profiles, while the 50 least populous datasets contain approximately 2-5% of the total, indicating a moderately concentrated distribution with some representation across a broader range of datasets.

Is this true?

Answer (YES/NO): YES